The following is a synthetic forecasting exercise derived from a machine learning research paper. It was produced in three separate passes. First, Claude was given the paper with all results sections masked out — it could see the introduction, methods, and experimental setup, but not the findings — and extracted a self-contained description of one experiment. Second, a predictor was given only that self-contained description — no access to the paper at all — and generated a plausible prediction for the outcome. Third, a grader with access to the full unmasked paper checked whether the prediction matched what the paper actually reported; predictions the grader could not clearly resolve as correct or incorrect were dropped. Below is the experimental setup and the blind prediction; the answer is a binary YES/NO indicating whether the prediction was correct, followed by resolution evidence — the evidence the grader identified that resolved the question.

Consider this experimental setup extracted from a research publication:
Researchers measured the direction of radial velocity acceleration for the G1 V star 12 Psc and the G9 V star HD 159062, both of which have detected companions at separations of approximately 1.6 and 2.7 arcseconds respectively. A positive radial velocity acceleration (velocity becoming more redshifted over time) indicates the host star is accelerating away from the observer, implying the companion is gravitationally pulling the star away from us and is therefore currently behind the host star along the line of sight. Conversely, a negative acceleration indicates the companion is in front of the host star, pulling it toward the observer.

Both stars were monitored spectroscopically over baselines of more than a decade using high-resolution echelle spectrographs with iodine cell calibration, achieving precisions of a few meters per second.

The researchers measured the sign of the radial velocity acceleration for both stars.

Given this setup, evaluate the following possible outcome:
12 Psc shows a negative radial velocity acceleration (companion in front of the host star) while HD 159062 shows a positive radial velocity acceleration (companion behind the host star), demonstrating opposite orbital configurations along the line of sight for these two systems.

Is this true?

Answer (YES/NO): NO